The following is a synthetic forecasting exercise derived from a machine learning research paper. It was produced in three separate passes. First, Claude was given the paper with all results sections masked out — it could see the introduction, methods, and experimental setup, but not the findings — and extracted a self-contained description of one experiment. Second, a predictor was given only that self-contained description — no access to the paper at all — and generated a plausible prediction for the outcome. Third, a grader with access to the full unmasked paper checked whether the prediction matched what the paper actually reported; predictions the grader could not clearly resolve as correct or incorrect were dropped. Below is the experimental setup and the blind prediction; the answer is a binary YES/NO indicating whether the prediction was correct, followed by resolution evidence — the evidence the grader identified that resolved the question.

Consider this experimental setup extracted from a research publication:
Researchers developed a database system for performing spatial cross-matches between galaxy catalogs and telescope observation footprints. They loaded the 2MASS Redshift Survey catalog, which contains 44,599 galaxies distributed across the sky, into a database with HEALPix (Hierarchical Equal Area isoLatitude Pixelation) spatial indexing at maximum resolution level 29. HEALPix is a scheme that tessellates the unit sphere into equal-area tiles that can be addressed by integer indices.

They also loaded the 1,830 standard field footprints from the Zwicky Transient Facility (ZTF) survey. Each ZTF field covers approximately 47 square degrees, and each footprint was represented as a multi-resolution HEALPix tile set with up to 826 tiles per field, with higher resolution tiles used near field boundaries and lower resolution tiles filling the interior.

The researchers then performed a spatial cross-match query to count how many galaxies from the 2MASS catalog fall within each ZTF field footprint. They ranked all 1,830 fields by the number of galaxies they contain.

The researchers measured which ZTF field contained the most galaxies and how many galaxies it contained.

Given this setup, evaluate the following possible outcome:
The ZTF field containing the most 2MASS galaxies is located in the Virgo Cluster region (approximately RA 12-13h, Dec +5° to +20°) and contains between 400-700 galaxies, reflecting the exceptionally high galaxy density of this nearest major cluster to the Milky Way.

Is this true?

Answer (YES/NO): NO